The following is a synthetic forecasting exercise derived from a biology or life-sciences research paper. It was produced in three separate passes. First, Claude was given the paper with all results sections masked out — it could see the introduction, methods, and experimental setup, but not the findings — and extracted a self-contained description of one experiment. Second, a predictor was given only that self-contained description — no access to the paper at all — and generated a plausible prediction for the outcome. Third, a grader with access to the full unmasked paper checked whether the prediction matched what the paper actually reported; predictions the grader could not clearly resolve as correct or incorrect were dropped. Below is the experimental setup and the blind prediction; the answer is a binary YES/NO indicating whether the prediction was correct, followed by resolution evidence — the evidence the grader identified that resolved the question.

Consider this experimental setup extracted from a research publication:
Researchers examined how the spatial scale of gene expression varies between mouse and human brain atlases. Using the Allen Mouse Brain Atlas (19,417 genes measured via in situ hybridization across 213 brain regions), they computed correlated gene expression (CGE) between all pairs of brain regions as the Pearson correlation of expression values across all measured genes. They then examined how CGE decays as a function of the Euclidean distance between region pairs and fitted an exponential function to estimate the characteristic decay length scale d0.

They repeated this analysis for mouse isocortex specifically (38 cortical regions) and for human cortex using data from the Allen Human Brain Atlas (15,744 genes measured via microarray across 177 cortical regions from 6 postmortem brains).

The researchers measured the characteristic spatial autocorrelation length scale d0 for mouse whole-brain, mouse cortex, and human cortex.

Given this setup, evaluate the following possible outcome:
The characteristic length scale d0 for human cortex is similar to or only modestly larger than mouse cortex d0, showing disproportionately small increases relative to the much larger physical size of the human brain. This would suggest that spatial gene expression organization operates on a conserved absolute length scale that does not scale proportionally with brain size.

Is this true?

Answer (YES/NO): NO